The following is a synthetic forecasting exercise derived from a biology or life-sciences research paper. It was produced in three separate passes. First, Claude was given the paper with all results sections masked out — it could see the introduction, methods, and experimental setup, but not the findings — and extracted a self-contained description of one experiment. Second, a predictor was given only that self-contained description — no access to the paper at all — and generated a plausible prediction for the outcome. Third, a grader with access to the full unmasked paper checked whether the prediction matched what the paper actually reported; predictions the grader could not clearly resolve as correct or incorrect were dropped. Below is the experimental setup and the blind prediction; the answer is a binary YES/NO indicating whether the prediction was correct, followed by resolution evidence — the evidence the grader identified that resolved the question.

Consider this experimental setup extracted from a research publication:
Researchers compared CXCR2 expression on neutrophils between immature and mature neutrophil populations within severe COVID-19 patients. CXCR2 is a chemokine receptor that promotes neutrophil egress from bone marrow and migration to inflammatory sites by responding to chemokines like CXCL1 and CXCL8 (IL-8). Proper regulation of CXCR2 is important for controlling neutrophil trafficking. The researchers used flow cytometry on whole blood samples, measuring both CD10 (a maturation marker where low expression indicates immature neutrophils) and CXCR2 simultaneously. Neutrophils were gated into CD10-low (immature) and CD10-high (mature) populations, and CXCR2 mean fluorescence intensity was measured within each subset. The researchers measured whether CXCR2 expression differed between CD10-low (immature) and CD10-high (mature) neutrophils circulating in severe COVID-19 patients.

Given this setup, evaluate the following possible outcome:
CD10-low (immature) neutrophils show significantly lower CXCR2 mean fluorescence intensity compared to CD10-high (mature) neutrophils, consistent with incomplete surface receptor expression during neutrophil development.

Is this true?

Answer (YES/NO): YES